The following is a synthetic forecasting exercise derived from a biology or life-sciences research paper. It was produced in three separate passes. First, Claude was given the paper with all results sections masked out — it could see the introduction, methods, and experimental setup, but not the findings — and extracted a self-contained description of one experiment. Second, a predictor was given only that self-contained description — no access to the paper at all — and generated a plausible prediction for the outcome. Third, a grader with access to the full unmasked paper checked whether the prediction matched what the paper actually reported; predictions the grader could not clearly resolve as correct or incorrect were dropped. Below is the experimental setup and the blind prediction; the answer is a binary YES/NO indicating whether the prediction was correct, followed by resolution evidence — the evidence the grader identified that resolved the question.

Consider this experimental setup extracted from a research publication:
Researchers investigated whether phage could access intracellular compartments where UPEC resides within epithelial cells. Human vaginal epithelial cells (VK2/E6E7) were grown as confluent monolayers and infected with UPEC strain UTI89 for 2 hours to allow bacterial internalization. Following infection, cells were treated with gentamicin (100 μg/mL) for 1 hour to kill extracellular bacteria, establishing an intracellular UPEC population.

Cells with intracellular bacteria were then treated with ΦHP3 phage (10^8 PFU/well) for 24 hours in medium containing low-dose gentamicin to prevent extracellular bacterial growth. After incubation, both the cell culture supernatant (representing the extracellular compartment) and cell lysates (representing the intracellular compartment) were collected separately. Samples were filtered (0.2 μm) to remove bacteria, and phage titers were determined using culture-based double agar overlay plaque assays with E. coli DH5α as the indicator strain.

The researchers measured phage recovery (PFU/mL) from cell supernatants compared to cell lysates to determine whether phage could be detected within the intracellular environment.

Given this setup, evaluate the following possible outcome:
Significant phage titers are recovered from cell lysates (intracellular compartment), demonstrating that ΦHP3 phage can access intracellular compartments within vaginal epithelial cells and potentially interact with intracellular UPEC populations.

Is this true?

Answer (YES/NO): YES